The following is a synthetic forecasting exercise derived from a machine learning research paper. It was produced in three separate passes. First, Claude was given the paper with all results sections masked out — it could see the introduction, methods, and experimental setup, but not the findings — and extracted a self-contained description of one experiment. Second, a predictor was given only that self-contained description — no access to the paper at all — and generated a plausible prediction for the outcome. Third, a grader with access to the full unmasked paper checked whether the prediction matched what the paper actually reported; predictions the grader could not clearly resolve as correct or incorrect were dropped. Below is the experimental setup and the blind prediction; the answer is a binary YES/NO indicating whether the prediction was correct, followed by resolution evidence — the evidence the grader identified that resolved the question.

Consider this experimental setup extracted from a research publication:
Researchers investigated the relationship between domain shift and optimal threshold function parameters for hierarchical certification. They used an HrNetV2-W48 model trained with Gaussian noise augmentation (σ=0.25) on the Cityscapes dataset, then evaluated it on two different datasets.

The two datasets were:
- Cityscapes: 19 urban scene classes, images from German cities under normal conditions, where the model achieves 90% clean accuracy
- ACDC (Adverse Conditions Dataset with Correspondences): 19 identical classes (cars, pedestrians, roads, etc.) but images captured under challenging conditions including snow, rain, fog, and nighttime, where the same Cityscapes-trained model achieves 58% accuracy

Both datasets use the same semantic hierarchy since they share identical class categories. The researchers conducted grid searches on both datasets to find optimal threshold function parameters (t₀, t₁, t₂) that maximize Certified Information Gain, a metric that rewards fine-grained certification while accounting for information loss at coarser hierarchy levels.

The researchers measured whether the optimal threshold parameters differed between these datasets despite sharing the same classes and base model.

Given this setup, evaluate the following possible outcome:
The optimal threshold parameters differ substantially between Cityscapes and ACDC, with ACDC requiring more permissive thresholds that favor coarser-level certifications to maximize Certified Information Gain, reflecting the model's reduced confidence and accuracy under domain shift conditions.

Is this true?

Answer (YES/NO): NO